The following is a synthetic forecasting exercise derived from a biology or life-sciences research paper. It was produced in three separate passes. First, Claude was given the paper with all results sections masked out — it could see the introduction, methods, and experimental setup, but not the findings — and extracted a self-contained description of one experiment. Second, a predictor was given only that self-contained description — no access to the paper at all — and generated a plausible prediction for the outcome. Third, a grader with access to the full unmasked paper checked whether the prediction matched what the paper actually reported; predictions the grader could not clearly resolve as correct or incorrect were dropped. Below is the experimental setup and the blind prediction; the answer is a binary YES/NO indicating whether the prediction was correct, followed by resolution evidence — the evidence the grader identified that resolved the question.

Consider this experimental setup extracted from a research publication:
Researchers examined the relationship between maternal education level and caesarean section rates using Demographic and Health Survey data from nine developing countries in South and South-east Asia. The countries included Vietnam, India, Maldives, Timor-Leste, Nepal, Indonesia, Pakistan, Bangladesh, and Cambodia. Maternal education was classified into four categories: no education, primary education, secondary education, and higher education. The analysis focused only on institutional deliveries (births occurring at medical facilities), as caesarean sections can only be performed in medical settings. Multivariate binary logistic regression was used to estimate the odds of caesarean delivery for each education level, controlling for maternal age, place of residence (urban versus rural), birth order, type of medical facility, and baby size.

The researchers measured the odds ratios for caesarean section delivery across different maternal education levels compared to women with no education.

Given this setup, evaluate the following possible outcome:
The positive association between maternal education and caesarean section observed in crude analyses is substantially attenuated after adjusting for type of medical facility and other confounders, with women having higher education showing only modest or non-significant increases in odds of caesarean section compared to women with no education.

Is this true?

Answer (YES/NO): NO